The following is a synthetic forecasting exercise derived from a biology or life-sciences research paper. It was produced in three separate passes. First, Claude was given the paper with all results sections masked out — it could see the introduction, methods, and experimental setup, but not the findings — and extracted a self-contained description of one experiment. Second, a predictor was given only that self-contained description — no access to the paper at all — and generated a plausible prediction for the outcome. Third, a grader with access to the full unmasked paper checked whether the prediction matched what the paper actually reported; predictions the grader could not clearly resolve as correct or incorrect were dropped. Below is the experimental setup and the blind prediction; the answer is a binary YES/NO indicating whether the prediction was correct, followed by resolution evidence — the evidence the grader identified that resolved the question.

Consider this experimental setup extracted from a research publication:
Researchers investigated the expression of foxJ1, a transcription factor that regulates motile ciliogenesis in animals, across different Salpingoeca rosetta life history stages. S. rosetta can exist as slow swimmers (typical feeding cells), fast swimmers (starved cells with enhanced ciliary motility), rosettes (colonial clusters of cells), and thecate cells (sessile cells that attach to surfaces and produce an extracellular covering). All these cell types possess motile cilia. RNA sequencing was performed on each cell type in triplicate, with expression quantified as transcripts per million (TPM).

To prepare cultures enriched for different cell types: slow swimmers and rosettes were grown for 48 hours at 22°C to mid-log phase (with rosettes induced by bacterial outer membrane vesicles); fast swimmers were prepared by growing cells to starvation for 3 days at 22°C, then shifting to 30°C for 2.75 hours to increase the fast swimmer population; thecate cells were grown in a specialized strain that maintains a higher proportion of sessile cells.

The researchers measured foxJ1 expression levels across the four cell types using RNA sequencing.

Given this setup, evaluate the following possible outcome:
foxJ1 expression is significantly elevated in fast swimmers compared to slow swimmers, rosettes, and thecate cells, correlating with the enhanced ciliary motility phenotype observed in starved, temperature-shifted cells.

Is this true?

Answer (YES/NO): YES